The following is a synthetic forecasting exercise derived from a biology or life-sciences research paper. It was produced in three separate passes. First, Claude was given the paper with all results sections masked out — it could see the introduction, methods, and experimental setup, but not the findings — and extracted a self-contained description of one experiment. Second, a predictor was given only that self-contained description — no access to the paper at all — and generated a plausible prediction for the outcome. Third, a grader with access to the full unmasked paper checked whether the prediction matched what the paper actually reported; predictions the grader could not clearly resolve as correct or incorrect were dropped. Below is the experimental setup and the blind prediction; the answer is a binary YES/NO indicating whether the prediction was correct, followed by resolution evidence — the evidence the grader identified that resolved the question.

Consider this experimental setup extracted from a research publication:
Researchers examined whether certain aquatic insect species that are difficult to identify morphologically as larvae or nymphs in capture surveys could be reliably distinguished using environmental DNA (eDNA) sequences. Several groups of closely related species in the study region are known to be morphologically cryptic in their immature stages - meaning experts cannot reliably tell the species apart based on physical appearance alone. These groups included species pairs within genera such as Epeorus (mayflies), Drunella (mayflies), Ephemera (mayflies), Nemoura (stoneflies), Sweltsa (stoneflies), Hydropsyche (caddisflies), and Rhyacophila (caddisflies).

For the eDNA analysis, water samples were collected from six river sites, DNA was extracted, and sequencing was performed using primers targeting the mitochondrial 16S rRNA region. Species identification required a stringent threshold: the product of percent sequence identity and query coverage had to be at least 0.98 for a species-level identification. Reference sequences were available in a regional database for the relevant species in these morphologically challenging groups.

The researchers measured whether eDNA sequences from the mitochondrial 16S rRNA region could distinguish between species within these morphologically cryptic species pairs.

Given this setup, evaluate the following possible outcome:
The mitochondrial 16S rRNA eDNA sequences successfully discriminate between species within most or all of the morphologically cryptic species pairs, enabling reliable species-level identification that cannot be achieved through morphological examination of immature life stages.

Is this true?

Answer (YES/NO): NO